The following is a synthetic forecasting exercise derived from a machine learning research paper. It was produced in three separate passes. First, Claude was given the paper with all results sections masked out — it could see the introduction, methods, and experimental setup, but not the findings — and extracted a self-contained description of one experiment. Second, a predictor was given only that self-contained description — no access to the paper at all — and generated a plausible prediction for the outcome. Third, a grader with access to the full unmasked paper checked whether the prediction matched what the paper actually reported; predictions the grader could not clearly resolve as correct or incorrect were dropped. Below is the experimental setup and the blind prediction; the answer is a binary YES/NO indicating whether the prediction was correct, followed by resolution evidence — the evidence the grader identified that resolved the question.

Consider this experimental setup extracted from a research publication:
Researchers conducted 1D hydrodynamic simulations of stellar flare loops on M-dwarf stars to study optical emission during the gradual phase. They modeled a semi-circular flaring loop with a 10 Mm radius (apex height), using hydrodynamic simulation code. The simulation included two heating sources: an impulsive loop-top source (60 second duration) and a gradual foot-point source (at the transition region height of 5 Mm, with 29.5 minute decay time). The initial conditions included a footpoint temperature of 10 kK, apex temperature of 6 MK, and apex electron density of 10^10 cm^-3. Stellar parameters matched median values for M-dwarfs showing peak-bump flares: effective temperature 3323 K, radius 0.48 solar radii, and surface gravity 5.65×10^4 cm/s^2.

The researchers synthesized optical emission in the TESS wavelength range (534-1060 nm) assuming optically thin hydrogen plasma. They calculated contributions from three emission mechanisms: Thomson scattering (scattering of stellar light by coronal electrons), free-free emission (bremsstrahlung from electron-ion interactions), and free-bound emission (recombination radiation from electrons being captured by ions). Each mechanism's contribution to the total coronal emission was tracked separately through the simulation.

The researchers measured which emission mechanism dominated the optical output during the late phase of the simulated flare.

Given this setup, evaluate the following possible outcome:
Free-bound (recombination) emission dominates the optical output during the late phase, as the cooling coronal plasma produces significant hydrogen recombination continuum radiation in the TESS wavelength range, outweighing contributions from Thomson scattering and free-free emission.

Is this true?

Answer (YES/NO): YES